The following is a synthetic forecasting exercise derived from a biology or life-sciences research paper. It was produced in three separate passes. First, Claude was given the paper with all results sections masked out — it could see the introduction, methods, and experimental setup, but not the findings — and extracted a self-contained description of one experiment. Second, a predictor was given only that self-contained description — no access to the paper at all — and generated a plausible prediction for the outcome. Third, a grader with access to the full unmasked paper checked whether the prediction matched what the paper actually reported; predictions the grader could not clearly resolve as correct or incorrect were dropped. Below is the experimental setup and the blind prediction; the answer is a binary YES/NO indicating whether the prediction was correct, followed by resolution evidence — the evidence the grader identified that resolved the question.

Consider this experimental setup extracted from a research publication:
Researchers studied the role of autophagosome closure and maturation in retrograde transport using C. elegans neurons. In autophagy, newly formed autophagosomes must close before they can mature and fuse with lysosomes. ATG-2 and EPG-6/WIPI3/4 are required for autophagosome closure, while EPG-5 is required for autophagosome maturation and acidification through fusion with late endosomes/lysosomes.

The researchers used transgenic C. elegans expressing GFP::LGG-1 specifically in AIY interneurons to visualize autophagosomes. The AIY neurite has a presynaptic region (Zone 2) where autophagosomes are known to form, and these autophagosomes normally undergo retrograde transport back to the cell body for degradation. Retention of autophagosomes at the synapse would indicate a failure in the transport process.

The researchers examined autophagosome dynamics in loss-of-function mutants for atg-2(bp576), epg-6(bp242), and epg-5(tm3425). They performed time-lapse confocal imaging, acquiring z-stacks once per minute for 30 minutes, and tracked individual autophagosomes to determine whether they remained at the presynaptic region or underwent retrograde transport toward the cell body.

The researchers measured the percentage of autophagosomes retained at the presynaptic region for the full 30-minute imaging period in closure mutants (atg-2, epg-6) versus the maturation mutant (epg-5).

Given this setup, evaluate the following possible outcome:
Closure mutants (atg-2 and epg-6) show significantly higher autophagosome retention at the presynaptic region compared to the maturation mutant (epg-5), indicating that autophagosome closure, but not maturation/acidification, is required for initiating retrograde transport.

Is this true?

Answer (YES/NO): YES